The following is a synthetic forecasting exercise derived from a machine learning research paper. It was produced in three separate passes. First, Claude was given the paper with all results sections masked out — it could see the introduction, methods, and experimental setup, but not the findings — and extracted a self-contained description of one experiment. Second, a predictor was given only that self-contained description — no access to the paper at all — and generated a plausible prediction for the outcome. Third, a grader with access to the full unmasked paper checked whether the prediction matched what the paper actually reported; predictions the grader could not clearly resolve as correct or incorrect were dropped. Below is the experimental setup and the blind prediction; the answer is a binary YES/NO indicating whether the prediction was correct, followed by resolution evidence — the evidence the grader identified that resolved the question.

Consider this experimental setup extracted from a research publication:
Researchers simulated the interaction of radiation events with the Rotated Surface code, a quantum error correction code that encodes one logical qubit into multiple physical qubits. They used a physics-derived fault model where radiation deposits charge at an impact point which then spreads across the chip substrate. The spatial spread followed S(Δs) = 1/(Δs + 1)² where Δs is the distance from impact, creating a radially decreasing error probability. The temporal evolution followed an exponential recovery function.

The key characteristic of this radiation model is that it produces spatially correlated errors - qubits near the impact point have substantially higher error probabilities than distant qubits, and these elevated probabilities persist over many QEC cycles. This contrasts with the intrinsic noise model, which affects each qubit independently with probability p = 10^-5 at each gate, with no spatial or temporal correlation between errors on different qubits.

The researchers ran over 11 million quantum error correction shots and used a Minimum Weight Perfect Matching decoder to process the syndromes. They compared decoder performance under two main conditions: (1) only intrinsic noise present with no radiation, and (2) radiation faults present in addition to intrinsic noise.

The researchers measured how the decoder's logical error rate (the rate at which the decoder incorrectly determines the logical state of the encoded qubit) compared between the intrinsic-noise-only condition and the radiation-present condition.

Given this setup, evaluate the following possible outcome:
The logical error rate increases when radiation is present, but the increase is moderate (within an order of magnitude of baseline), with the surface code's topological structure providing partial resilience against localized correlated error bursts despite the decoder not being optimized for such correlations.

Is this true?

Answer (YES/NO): NO